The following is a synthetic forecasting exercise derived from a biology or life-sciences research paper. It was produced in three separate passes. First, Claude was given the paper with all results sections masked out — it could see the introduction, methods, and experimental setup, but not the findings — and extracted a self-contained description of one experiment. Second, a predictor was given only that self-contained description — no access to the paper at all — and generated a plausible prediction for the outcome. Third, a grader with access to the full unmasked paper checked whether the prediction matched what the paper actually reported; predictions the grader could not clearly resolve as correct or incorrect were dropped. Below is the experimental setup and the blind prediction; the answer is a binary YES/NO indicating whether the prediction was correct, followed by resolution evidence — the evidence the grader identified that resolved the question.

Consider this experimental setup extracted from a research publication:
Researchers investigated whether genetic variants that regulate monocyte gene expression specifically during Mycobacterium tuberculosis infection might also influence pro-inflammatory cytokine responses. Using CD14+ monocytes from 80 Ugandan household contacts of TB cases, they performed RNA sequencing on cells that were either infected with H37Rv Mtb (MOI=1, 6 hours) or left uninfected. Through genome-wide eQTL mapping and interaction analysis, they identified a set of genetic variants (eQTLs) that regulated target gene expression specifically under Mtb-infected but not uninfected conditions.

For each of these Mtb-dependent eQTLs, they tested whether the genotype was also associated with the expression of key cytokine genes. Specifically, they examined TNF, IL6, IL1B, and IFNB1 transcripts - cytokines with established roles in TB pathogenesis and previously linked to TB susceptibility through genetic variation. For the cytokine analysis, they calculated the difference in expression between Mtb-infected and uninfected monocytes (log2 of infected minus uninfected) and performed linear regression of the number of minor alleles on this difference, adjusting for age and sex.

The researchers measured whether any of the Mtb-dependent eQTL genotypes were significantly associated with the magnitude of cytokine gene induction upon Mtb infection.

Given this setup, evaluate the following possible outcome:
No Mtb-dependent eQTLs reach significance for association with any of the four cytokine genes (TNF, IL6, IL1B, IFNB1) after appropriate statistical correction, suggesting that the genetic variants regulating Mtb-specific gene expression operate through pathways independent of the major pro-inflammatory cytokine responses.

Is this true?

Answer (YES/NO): NO